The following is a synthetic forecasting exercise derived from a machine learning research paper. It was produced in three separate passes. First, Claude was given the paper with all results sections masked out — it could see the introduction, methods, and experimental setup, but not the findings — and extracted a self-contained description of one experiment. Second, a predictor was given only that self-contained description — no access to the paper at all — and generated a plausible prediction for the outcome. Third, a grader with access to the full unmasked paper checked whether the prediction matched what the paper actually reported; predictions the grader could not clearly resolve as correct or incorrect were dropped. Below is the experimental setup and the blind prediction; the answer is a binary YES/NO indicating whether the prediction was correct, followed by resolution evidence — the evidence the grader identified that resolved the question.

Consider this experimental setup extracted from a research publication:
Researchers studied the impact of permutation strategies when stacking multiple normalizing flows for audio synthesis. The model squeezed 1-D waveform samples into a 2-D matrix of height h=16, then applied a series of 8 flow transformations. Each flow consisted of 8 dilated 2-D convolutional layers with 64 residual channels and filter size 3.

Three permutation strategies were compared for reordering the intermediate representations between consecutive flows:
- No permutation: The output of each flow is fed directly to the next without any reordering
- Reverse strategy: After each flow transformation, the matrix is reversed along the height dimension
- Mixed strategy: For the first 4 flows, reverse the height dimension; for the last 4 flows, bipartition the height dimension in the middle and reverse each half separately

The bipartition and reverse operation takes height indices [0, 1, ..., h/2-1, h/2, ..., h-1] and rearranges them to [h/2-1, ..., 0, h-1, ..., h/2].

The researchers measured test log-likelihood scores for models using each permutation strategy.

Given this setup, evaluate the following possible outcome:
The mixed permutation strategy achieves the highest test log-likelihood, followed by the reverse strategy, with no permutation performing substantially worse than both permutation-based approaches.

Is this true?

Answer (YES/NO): YES